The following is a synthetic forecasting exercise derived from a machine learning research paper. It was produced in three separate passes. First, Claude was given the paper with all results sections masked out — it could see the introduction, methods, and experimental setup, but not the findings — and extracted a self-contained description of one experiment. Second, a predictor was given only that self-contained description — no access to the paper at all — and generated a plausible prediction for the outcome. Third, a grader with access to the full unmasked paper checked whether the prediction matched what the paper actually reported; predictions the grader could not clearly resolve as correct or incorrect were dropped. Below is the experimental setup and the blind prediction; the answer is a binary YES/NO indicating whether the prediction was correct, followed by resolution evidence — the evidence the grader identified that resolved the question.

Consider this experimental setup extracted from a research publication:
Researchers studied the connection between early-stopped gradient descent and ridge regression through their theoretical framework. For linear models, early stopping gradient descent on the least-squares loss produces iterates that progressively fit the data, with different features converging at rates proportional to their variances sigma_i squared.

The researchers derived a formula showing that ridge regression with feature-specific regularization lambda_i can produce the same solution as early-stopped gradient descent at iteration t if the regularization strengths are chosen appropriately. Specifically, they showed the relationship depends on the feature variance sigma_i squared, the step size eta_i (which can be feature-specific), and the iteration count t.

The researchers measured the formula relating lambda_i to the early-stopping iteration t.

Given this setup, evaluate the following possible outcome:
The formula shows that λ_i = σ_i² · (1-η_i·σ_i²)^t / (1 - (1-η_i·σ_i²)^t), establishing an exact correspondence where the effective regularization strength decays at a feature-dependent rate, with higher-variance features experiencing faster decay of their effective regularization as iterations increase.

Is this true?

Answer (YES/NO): YES